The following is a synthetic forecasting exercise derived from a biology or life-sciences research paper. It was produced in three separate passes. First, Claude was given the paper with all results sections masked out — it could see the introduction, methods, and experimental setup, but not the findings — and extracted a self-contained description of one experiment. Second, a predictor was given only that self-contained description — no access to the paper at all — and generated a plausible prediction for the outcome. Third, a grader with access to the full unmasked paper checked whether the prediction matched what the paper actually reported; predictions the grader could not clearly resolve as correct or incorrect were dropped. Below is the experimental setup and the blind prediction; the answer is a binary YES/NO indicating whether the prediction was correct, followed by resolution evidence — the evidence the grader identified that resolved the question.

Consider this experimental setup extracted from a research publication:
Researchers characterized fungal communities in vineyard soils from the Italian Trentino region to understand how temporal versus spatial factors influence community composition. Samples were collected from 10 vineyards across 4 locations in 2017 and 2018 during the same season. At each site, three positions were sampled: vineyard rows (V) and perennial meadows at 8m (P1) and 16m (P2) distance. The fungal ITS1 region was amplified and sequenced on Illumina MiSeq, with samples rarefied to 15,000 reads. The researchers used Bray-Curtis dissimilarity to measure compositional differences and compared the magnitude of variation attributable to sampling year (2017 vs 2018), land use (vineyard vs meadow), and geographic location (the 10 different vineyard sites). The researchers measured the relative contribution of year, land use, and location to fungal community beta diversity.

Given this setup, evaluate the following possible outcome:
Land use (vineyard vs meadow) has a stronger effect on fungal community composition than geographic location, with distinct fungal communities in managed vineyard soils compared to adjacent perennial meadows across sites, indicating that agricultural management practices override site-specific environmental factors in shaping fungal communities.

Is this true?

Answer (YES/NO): NO